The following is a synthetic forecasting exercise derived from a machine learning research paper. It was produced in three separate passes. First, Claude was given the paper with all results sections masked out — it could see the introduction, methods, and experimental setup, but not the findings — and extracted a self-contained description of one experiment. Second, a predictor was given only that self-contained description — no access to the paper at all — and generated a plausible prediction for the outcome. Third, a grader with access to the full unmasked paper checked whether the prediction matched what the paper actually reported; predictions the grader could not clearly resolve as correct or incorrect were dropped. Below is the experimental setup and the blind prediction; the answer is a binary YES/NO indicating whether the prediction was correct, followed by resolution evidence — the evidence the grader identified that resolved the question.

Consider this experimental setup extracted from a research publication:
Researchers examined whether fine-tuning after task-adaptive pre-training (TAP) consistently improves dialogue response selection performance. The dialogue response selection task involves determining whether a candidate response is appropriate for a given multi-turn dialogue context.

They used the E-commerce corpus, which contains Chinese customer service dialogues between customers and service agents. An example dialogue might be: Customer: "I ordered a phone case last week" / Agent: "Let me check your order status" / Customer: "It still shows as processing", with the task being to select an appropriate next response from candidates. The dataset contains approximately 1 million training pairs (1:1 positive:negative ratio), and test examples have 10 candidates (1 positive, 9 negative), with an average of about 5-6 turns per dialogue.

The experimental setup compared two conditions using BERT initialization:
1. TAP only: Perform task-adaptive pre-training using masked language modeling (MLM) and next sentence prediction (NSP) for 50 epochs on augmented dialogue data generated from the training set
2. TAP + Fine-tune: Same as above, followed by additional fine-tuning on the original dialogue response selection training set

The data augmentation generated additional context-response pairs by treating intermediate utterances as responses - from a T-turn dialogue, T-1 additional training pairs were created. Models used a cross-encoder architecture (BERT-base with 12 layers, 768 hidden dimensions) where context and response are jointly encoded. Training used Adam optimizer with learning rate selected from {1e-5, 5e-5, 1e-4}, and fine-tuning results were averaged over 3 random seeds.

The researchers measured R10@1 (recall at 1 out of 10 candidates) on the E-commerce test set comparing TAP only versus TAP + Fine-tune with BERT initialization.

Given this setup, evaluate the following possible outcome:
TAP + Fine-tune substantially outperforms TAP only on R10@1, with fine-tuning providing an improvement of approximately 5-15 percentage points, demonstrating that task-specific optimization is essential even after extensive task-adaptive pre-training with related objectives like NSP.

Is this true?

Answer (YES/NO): NO